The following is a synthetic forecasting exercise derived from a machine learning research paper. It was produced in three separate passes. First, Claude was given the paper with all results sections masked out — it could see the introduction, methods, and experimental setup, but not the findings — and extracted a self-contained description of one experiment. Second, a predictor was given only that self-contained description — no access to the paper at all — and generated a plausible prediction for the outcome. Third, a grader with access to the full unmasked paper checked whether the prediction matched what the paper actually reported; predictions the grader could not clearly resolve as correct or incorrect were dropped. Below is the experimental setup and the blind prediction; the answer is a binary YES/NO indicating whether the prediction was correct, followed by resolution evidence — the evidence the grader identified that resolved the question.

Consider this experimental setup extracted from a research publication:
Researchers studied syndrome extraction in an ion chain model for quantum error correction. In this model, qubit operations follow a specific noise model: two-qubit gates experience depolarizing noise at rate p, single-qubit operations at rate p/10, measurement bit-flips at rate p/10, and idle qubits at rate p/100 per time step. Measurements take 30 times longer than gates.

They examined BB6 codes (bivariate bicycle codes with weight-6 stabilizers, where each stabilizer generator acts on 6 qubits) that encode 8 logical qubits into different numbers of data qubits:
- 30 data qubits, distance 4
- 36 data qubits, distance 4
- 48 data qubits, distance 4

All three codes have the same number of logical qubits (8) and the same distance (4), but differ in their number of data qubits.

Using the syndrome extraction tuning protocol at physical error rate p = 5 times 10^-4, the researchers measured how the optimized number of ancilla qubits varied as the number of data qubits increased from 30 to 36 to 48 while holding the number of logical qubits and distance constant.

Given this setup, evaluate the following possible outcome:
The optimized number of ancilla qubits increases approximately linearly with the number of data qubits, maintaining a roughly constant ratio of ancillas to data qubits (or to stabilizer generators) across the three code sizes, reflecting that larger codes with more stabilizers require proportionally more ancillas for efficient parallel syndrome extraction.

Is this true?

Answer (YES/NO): NO